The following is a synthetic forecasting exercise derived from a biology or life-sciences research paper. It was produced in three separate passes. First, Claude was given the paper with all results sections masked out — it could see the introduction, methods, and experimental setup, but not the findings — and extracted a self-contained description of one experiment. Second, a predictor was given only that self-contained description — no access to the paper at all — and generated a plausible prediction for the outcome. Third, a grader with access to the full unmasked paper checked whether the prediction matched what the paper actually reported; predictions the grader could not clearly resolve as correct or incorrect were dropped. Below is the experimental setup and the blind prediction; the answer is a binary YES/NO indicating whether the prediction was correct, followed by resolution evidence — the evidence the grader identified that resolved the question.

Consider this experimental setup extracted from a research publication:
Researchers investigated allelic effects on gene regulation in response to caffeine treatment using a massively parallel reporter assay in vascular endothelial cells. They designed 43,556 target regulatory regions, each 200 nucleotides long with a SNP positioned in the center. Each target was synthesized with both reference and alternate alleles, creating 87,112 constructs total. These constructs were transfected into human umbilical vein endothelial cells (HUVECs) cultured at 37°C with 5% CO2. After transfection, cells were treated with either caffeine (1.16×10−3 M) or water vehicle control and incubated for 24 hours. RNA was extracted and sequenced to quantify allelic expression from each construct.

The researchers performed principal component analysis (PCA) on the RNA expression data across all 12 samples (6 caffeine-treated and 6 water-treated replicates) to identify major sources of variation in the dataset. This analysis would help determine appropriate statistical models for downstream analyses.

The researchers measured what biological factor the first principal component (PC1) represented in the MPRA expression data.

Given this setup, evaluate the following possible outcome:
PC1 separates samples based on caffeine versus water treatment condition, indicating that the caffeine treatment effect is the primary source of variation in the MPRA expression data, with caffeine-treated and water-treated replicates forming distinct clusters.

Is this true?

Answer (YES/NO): NO